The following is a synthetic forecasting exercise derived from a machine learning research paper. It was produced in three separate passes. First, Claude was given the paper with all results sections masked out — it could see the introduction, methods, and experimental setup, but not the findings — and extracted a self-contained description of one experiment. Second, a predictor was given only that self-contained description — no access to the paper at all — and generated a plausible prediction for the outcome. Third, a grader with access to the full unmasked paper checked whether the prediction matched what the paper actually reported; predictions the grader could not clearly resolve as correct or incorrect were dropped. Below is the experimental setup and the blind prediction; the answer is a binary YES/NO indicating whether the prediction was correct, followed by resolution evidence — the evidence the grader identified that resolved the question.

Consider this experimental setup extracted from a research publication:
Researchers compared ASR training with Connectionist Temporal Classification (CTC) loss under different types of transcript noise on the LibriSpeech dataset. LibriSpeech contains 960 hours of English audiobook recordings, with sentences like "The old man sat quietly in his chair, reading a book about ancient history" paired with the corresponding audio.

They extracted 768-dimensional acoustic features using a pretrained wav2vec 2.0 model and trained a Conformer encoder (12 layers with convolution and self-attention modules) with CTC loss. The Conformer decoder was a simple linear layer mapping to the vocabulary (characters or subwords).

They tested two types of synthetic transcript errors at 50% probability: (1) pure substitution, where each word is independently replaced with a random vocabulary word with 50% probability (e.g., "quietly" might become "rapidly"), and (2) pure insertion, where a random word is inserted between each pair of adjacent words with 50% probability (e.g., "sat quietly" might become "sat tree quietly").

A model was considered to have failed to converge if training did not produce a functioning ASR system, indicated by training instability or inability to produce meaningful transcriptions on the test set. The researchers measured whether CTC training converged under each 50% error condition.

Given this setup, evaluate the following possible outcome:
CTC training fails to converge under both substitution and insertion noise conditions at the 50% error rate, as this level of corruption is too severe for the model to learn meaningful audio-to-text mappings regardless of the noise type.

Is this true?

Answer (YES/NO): NO